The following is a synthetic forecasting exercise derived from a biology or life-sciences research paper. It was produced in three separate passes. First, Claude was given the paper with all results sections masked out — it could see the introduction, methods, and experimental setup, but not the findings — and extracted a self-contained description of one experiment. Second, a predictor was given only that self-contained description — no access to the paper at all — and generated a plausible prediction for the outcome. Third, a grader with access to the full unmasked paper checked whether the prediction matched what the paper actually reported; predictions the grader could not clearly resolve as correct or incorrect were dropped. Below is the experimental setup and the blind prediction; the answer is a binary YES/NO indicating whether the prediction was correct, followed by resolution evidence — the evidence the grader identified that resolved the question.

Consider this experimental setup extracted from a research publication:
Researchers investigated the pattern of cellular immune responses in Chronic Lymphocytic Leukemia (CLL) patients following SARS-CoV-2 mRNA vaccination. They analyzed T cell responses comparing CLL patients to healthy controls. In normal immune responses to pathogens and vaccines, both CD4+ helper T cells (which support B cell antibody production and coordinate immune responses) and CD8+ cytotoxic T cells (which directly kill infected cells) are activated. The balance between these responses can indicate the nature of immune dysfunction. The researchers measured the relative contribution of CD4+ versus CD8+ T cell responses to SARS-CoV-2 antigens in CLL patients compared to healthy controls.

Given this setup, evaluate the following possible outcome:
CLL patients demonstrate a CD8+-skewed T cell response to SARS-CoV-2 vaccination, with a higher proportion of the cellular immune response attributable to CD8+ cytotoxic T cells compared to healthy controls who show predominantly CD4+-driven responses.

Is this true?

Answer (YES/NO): YES